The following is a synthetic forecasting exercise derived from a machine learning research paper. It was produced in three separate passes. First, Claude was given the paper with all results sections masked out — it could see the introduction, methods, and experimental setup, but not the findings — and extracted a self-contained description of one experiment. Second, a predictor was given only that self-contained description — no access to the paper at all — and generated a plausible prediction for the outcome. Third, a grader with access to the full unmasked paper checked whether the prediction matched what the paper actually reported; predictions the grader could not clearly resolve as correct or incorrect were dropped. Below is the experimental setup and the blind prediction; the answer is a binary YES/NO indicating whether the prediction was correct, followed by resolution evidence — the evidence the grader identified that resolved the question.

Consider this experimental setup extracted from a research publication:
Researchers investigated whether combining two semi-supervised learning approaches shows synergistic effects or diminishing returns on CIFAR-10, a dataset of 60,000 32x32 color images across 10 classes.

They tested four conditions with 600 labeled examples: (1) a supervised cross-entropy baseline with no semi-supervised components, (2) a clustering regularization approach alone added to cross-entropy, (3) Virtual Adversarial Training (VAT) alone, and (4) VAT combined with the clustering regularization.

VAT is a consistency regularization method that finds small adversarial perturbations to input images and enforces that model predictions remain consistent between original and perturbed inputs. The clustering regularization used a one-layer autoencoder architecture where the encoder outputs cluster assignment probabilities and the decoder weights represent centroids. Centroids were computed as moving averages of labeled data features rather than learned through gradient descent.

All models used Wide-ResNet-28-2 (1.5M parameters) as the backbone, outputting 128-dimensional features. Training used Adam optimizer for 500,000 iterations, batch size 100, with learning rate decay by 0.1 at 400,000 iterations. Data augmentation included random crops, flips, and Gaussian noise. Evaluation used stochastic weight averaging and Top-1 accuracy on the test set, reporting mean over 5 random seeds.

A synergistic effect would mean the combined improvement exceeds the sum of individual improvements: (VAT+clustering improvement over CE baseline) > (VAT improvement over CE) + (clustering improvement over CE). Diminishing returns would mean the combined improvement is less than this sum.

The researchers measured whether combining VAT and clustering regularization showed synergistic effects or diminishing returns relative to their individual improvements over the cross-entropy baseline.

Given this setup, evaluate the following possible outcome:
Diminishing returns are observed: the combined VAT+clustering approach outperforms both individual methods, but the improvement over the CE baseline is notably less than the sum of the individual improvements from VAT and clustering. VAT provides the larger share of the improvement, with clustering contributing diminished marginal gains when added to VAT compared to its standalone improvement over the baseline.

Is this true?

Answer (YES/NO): NO